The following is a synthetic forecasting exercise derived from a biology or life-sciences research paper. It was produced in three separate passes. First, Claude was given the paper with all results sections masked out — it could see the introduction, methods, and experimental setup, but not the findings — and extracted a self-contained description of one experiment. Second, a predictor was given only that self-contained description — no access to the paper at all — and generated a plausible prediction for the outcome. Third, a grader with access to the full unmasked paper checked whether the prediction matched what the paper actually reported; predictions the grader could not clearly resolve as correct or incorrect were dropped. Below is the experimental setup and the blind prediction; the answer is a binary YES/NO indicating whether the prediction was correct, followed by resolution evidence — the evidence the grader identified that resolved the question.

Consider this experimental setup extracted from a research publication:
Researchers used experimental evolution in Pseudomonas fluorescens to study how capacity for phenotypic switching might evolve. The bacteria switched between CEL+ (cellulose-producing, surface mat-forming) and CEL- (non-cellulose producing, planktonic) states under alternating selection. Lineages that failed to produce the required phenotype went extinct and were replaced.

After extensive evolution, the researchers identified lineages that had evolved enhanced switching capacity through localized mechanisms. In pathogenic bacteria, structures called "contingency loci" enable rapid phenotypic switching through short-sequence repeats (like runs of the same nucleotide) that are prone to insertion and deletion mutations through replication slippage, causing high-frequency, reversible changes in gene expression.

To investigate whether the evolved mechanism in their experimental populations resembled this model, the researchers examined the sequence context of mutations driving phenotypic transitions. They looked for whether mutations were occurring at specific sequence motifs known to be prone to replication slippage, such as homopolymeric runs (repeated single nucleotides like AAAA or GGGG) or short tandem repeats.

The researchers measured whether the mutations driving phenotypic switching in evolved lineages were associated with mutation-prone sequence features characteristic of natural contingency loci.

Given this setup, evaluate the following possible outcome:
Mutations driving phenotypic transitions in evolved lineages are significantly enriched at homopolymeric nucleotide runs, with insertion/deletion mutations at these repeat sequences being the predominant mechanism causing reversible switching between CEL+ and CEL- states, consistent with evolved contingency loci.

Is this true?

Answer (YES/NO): NO